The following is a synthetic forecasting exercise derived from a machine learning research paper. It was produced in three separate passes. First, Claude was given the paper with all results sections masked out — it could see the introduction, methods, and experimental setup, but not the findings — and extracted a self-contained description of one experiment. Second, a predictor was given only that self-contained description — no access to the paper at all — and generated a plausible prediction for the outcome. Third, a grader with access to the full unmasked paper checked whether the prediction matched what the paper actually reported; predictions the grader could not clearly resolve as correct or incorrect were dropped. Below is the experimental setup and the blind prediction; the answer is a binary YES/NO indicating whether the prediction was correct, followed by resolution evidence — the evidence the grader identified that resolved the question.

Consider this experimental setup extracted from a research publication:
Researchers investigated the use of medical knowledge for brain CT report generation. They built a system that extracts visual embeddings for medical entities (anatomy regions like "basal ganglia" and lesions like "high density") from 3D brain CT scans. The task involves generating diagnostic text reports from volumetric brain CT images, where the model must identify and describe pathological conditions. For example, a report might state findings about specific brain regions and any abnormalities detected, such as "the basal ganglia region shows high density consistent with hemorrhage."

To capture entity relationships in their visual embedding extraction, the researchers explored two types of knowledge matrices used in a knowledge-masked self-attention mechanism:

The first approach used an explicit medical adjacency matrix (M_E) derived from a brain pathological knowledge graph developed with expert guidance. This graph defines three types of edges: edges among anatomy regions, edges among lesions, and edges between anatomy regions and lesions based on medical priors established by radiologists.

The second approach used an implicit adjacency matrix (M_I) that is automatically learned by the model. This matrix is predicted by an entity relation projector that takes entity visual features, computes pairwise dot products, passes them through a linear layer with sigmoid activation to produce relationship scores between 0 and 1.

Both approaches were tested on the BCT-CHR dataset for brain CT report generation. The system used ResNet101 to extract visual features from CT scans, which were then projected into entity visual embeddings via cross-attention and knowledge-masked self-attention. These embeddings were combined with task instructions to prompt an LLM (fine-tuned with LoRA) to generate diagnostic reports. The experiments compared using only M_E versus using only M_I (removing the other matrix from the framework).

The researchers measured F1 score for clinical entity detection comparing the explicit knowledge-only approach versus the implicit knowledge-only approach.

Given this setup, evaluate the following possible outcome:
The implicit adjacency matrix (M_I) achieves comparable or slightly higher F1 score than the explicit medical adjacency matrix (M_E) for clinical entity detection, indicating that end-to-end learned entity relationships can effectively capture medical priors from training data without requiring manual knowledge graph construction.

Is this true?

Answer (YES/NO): NO